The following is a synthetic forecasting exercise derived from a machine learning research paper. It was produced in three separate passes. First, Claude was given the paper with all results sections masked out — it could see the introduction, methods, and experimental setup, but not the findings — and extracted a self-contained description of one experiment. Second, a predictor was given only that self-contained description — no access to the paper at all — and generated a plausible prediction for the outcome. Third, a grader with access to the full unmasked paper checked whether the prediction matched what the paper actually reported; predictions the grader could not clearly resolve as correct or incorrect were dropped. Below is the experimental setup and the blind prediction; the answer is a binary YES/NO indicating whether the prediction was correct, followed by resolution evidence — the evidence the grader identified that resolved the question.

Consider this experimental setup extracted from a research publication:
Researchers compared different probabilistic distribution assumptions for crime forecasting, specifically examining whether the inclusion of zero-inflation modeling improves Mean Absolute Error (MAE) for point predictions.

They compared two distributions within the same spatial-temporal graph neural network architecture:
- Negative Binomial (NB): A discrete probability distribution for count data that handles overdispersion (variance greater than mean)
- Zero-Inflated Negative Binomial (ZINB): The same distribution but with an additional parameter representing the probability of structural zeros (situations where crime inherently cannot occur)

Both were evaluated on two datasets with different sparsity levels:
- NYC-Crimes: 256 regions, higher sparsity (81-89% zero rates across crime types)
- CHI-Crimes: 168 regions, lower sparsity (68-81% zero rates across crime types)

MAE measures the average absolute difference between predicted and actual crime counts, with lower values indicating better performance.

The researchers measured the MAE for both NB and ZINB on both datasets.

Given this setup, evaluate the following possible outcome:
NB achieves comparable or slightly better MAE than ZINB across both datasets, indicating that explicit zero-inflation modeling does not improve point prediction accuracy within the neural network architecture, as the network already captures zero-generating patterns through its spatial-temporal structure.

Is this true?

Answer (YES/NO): NO